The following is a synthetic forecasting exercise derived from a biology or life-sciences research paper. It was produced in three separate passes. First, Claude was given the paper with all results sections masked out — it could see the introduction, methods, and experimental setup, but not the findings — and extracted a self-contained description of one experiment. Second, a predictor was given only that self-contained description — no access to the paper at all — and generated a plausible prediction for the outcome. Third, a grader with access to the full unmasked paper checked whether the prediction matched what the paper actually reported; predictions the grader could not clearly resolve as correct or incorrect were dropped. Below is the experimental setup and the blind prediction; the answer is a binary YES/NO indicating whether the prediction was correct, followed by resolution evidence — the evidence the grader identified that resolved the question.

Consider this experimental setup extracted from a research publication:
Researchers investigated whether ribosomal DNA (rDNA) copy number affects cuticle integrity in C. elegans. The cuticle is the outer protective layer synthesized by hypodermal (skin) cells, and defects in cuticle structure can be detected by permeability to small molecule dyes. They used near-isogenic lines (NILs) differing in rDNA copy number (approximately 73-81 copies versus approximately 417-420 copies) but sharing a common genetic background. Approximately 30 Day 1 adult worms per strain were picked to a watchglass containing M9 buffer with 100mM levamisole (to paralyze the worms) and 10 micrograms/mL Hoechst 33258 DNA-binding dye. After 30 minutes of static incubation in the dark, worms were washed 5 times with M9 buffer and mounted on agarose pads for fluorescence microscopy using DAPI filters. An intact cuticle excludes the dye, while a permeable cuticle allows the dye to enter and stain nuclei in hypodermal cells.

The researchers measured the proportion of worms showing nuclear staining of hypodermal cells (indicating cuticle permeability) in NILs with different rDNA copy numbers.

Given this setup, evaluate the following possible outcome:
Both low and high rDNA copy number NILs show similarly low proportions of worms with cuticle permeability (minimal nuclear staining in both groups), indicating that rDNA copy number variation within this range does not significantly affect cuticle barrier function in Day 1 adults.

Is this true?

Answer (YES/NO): NO